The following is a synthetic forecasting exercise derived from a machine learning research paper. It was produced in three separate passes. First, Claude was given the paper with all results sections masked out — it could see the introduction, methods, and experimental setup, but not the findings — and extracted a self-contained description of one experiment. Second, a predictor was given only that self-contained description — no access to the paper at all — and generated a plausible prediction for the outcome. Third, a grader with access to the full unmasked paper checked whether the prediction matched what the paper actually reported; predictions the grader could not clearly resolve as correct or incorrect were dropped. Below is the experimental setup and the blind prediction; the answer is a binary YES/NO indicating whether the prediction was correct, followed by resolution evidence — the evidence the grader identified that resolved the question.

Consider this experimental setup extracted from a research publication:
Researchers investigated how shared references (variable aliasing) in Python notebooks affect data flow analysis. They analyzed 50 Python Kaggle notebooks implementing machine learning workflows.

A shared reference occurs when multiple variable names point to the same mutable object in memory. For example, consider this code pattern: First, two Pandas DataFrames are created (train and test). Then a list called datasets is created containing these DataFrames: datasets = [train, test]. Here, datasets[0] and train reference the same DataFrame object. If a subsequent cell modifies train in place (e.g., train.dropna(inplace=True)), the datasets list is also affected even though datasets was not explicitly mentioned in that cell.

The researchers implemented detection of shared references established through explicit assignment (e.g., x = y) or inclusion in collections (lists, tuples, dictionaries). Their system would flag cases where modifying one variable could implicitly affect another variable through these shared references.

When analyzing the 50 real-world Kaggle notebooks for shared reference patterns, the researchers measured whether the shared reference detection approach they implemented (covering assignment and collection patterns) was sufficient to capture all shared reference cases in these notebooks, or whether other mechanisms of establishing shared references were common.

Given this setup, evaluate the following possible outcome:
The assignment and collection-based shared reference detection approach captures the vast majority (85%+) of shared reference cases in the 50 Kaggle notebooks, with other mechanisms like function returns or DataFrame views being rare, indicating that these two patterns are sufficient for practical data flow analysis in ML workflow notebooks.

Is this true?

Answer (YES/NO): NO